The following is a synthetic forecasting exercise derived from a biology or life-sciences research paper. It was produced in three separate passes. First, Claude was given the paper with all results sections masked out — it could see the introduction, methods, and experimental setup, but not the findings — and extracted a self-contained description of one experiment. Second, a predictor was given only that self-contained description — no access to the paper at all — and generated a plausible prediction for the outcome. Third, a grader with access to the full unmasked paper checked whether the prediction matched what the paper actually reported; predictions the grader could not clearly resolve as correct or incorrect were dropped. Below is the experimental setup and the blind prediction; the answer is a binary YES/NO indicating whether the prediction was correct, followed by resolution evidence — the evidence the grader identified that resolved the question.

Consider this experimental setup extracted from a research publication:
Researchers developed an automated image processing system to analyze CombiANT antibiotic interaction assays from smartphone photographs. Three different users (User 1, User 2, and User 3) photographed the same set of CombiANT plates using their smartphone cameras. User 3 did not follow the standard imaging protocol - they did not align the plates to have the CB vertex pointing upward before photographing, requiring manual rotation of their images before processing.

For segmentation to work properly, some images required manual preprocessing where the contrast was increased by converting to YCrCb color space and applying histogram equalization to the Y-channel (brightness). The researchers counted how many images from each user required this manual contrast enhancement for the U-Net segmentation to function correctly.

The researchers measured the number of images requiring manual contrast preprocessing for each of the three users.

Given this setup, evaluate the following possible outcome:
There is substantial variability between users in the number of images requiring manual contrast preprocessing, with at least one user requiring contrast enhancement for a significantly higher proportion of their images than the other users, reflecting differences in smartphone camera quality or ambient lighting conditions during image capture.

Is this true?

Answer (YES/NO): YES